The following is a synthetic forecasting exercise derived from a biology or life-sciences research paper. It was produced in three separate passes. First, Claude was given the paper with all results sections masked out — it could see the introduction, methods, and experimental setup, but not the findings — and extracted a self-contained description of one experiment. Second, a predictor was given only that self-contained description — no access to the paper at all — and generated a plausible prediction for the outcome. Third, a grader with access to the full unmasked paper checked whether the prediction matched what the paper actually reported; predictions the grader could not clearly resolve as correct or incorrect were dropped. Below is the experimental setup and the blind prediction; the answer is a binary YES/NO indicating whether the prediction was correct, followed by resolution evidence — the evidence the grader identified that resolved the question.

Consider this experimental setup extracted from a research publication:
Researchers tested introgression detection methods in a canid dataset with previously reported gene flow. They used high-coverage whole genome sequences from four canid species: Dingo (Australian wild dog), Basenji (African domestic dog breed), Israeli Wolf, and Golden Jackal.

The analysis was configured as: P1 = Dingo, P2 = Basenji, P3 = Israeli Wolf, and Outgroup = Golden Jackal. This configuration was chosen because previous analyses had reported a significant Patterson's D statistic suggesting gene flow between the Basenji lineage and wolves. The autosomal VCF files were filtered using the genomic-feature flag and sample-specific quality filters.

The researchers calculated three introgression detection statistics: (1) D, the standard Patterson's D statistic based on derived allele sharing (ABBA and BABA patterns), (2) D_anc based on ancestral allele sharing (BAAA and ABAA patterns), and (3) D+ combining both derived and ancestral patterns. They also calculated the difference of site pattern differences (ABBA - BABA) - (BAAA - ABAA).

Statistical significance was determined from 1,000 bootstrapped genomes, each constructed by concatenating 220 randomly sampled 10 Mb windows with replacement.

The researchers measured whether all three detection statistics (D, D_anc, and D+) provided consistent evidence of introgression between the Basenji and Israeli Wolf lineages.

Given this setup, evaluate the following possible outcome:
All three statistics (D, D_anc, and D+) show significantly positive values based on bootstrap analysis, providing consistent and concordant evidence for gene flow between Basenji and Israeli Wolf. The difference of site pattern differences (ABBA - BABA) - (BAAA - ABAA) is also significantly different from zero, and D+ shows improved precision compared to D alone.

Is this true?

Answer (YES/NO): NO